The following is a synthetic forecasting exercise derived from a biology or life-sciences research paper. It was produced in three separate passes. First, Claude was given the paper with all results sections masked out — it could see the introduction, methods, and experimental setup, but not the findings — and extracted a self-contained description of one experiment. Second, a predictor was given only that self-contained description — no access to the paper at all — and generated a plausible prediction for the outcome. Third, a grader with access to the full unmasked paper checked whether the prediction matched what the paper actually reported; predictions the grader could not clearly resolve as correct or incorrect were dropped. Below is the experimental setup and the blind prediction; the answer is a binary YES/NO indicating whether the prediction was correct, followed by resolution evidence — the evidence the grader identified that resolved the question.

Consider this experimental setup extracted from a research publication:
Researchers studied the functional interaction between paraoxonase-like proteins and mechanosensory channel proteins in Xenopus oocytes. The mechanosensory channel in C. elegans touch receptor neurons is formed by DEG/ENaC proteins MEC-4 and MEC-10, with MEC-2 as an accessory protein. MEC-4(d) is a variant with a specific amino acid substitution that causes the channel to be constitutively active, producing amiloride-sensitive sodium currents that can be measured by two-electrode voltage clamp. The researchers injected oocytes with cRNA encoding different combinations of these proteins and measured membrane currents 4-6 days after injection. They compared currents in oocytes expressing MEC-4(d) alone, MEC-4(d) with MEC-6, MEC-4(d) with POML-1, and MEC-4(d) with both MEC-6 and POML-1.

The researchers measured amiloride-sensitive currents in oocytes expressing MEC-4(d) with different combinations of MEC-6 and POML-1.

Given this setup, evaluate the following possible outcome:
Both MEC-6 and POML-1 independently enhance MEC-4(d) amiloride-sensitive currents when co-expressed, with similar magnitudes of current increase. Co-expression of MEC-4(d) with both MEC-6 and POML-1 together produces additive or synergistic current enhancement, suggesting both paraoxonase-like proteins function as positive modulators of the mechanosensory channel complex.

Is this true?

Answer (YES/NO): NO